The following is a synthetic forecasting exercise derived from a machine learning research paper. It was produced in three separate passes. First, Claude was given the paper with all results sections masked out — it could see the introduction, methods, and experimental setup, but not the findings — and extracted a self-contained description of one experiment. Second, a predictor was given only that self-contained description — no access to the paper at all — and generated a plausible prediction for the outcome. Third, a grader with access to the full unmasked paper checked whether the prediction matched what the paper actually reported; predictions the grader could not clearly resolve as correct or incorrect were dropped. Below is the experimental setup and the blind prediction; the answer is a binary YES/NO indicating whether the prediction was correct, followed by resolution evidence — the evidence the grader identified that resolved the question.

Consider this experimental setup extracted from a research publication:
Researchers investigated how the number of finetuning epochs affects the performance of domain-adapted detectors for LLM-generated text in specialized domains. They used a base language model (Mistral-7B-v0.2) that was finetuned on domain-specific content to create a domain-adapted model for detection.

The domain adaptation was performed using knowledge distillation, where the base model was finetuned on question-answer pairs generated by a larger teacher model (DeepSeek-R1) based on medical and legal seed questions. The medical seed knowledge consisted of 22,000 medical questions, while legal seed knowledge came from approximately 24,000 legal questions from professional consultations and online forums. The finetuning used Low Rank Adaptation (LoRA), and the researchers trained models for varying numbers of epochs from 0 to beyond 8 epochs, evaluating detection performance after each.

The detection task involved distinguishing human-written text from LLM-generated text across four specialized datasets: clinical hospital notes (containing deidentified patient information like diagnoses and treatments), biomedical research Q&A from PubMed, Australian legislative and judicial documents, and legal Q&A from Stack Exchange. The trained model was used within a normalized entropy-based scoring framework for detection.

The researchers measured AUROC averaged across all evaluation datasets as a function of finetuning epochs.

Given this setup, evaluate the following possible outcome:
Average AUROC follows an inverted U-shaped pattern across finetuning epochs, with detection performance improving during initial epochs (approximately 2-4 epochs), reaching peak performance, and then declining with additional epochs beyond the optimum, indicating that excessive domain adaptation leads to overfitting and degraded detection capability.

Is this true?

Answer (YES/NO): NO